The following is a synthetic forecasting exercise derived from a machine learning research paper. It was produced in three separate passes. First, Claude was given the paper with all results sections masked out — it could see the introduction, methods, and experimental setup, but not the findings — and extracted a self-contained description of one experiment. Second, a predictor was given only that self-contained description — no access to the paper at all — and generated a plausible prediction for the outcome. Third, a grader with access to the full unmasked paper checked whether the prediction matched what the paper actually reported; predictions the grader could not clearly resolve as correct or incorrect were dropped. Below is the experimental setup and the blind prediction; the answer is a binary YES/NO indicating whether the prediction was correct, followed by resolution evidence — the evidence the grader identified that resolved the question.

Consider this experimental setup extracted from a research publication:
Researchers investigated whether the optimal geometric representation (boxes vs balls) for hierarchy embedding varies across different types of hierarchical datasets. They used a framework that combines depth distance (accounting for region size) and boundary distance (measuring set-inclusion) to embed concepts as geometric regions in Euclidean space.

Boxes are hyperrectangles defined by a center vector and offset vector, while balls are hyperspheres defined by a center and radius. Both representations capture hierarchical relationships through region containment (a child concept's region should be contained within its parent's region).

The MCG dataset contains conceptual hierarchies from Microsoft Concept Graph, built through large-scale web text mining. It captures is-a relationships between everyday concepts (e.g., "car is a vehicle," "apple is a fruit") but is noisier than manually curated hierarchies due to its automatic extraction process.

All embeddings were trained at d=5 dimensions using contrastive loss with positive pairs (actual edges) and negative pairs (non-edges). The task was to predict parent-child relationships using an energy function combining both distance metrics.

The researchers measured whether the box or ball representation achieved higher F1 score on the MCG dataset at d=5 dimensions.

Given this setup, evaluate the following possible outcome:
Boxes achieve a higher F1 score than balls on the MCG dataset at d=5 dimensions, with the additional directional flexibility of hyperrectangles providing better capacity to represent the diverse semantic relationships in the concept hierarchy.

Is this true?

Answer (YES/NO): YES